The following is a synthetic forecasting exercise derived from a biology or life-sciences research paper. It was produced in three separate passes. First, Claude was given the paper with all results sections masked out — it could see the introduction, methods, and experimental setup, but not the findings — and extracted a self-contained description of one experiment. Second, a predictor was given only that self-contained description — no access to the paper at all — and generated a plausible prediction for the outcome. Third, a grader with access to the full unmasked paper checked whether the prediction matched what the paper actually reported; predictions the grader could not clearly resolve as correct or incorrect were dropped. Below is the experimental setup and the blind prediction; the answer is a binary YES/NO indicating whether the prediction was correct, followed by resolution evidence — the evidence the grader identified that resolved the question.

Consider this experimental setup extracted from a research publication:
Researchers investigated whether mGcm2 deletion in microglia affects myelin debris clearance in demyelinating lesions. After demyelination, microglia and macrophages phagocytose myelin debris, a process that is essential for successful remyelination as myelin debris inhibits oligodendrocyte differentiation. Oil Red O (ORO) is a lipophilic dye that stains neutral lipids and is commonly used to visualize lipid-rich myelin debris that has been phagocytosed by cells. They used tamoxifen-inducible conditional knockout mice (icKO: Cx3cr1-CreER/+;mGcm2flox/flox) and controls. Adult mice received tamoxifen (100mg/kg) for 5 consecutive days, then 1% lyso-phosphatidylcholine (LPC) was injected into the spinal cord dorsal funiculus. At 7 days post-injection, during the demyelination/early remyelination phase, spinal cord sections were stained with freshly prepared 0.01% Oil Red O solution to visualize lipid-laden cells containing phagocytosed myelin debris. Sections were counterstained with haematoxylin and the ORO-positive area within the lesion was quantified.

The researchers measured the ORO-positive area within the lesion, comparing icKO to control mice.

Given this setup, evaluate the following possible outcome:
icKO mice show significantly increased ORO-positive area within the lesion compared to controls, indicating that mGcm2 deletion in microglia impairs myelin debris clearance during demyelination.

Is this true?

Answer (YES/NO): NO